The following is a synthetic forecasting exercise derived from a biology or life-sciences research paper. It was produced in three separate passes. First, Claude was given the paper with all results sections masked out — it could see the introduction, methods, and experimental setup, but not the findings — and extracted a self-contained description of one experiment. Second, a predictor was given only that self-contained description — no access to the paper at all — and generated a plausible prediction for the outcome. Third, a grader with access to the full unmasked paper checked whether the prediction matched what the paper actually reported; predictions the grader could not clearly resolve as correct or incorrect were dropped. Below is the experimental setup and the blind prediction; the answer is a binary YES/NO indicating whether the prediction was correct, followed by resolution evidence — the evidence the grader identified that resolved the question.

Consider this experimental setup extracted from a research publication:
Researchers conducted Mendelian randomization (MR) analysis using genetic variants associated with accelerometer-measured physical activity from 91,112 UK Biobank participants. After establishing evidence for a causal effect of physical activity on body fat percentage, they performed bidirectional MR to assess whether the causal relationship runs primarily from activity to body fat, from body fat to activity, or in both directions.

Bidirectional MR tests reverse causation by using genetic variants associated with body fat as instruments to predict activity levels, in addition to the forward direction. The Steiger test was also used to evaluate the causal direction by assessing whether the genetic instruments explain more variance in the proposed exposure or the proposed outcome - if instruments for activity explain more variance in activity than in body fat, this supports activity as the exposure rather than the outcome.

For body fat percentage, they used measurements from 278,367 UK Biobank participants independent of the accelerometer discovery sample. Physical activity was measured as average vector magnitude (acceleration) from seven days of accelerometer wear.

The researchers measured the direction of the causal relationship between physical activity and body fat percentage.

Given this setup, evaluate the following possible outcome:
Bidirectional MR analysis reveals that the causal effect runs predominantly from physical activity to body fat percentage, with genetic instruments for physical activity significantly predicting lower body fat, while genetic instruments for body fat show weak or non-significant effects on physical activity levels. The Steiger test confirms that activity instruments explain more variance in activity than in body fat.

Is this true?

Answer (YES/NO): NO